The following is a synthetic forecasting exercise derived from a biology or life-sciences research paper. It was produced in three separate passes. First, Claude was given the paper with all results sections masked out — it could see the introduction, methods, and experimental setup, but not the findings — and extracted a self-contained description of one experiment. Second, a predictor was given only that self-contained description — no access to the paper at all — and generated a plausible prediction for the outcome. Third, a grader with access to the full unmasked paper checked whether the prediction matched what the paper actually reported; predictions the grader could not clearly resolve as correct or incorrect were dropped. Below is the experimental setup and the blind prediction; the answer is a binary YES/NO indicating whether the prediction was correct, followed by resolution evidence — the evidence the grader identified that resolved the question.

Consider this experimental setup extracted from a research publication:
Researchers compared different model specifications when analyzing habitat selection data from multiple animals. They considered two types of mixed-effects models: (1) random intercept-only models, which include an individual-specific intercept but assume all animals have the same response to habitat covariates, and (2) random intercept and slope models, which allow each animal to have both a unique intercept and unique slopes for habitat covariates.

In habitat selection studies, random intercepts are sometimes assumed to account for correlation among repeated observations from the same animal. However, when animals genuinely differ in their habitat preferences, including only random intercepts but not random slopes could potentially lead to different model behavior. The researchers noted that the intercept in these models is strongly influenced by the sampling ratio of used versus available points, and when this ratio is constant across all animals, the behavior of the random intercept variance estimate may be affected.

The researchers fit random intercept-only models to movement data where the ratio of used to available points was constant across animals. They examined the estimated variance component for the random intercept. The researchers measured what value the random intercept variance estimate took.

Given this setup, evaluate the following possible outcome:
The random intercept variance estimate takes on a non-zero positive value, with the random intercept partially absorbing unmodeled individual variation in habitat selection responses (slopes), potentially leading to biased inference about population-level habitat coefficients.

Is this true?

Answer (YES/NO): NO